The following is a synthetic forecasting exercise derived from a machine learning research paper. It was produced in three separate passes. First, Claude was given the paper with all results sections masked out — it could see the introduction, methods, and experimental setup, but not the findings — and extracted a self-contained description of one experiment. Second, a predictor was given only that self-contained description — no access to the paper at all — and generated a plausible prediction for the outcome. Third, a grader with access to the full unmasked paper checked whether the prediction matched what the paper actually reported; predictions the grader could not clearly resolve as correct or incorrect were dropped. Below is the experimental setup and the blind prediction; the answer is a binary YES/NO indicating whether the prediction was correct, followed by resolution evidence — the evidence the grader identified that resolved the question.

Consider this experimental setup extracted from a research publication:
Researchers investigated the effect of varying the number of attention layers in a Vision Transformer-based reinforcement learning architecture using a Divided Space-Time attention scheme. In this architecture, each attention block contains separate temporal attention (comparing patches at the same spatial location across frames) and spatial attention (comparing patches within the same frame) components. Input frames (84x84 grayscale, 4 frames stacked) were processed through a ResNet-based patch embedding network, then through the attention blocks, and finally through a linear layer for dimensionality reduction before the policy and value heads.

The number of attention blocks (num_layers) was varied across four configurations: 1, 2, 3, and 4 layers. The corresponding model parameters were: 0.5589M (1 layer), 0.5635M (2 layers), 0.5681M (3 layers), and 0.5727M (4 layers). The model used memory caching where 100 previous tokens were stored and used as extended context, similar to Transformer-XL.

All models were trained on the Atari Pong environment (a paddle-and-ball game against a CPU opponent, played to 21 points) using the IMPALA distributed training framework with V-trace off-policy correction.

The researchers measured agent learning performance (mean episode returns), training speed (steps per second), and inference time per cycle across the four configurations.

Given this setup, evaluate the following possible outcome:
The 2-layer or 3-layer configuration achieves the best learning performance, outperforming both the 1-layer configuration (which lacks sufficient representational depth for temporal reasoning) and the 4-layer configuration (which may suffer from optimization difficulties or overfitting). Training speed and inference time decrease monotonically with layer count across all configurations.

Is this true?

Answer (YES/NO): NO